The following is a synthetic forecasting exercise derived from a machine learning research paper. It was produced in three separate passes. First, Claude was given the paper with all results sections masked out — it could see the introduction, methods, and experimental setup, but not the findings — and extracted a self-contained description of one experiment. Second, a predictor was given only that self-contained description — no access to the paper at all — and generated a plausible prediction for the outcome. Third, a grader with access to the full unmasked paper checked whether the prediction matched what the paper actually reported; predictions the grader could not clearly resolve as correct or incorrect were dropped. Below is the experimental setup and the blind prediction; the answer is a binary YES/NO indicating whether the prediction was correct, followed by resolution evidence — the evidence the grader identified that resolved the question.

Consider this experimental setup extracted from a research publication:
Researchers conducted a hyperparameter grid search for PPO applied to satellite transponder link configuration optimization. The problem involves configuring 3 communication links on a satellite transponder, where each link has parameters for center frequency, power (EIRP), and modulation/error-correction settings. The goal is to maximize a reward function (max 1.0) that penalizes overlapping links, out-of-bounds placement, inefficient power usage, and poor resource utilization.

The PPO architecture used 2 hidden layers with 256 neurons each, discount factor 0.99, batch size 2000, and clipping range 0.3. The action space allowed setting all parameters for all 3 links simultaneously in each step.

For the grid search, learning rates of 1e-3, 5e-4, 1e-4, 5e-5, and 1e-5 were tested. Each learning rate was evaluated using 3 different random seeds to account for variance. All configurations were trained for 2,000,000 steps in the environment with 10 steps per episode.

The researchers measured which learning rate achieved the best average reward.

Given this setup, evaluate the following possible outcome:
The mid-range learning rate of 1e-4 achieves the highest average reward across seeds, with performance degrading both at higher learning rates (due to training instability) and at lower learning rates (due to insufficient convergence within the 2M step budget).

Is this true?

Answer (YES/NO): NO